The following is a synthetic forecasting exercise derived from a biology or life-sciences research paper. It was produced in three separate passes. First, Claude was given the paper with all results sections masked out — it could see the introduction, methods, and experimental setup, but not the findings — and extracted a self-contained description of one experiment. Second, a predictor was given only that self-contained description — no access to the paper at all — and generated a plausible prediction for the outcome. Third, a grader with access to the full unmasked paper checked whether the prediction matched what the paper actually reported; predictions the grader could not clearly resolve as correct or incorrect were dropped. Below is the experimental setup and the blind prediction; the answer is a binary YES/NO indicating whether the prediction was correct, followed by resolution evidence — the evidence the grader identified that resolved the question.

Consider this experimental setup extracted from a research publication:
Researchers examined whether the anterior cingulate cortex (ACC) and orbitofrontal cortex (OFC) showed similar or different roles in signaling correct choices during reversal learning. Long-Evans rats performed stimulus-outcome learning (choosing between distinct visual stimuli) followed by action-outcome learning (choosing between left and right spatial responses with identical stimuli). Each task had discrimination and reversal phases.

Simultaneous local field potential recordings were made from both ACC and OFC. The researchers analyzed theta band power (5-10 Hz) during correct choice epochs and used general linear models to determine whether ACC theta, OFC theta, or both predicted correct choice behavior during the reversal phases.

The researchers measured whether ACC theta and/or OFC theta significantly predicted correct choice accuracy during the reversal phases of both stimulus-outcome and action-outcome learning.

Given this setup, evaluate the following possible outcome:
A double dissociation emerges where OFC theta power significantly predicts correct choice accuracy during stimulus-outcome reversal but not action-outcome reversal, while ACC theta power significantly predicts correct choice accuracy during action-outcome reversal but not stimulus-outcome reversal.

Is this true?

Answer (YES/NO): NO